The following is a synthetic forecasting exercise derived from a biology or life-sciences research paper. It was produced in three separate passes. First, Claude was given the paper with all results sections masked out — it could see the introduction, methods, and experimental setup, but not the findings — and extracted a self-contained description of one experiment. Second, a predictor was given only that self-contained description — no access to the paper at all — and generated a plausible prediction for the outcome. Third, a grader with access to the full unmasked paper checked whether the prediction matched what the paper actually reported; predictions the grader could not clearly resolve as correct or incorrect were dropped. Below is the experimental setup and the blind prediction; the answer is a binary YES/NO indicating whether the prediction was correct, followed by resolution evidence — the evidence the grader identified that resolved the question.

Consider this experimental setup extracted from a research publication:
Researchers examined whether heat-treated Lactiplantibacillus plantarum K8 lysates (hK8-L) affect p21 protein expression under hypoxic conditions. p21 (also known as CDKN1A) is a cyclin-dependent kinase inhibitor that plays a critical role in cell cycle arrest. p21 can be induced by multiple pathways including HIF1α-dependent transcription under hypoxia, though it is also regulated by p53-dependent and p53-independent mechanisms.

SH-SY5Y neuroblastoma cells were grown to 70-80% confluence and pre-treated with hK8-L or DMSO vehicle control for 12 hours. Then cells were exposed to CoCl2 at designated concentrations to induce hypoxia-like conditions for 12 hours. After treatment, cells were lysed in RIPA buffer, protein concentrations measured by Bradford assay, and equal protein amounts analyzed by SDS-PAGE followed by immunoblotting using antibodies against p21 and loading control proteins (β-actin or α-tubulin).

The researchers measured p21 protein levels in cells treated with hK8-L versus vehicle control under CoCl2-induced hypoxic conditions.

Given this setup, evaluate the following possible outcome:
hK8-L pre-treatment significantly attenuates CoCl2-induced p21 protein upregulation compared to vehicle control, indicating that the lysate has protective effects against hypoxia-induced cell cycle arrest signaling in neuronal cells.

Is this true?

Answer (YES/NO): YES